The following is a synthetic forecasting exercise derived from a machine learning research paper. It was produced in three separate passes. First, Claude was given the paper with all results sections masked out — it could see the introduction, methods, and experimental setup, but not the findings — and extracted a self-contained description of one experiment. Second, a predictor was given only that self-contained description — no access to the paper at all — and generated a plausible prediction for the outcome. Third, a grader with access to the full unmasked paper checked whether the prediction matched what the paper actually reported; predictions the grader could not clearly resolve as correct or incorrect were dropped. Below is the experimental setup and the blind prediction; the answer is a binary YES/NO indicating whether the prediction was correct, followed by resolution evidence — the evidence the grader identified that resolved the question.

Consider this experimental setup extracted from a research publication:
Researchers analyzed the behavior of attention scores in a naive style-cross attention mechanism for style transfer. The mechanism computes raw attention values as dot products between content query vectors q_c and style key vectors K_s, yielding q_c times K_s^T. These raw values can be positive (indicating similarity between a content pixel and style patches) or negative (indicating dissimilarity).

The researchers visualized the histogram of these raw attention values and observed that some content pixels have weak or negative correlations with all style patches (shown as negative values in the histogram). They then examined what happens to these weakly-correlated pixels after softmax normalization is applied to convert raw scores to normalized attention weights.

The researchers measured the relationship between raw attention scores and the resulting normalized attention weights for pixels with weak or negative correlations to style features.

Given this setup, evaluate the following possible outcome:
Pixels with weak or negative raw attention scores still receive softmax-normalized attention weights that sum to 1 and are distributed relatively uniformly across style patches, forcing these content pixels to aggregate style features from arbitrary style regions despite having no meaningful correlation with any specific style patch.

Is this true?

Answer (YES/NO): NO